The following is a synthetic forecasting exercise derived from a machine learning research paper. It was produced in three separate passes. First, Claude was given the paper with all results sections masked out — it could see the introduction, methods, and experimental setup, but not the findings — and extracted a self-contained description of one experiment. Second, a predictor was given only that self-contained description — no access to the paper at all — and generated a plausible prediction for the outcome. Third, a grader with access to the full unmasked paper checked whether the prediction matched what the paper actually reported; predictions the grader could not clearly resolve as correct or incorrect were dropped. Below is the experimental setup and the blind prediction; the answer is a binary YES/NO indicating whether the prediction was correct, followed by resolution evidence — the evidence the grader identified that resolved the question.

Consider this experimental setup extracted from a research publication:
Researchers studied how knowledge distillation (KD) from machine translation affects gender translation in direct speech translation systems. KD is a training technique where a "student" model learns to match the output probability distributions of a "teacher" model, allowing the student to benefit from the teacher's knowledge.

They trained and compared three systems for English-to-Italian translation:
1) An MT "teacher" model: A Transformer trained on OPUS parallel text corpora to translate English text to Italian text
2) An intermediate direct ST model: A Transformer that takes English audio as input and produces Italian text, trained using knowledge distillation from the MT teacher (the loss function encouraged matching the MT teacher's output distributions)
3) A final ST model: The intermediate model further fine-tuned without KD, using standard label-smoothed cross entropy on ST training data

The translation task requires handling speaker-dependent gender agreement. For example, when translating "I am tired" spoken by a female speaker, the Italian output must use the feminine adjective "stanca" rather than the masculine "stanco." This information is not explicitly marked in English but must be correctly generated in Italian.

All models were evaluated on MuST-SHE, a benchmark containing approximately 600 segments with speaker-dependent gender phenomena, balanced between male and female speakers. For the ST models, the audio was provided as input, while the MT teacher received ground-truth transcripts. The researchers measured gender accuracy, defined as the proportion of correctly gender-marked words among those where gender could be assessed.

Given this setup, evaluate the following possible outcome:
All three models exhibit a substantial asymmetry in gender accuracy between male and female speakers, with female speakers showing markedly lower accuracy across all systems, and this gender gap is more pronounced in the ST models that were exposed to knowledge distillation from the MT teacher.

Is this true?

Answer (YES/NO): YES